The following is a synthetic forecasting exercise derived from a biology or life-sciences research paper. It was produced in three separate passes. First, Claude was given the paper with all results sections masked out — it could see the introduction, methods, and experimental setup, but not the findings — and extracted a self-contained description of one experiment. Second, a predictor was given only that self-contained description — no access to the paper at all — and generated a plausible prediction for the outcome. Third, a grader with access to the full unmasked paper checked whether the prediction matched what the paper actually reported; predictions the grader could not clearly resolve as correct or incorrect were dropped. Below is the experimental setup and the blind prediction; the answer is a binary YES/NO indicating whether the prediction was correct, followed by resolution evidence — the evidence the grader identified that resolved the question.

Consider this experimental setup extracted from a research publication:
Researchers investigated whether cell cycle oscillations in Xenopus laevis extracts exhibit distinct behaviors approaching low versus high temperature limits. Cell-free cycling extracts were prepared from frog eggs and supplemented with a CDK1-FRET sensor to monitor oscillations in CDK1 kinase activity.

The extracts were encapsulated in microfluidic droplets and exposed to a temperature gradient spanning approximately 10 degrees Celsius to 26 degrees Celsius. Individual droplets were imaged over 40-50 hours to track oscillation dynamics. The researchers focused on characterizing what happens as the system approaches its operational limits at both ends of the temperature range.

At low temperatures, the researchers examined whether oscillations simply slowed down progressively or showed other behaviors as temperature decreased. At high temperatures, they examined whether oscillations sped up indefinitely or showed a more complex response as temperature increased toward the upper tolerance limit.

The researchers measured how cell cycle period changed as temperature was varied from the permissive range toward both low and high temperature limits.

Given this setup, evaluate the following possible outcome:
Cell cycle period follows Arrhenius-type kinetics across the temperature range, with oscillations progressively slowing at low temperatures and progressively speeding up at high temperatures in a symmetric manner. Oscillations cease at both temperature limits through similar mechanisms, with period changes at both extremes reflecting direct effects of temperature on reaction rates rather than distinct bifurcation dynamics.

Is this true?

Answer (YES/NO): NO